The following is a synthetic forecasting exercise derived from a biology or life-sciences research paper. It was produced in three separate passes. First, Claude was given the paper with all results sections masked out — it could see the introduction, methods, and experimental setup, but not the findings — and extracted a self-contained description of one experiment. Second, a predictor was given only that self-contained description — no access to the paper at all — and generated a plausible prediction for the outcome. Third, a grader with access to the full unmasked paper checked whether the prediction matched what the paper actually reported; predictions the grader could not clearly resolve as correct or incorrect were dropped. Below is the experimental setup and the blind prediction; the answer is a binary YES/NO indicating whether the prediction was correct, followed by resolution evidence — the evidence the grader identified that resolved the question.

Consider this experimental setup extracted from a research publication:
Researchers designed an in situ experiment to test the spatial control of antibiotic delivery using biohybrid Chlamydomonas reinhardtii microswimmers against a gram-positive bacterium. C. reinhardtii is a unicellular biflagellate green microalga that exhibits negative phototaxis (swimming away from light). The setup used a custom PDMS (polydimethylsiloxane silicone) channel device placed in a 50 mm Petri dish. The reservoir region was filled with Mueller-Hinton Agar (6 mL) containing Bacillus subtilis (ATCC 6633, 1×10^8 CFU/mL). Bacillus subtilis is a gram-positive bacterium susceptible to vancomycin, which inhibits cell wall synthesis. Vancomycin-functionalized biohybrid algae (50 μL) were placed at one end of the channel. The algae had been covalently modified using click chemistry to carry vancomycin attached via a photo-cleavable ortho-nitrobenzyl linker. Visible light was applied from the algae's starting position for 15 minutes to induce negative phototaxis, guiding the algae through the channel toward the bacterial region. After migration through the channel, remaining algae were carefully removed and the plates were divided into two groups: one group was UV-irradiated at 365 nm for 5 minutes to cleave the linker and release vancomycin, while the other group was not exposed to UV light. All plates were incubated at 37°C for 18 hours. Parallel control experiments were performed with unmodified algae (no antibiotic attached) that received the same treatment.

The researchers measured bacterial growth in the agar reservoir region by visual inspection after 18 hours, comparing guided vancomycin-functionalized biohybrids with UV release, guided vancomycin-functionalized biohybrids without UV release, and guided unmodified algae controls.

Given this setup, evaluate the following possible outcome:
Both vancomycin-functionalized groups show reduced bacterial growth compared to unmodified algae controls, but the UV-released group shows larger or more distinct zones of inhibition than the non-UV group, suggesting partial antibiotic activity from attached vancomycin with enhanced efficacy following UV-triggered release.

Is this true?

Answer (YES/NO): NO